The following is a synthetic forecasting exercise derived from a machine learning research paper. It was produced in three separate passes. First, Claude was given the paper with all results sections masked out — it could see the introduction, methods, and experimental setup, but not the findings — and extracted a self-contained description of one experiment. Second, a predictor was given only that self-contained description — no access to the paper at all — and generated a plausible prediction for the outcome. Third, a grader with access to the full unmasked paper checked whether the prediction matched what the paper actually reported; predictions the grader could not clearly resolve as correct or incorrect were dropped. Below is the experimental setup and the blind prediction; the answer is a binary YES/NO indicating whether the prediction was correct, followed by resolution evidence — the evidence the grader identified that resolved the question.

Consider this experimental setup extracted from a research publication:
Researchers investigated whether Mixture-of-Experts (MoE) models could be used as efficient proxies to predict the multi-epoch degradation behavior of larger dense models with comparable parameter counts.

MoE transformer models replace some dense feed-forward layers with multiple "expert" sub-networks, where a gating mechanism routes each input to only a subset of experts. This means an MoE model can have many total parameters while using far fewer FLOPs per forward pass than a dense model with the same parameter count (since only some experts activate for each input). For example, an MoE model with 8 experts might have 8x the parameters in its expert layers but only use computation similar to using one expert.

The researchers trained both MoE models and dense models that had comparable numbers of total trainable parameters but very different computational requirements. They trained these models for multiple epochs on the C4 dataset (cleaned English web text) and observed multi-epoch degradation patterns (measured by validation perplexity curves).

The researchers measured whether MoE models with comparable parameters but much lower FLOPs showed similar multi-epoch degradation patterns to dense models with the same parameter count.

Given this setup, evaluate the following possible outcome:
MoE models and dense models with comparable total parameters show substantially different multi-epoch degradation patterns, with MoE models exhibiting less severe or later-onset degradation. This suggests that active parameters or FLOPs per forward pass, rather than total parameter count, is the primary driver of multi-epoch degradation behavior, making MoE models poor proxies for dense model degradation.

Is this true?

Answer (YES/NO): NO